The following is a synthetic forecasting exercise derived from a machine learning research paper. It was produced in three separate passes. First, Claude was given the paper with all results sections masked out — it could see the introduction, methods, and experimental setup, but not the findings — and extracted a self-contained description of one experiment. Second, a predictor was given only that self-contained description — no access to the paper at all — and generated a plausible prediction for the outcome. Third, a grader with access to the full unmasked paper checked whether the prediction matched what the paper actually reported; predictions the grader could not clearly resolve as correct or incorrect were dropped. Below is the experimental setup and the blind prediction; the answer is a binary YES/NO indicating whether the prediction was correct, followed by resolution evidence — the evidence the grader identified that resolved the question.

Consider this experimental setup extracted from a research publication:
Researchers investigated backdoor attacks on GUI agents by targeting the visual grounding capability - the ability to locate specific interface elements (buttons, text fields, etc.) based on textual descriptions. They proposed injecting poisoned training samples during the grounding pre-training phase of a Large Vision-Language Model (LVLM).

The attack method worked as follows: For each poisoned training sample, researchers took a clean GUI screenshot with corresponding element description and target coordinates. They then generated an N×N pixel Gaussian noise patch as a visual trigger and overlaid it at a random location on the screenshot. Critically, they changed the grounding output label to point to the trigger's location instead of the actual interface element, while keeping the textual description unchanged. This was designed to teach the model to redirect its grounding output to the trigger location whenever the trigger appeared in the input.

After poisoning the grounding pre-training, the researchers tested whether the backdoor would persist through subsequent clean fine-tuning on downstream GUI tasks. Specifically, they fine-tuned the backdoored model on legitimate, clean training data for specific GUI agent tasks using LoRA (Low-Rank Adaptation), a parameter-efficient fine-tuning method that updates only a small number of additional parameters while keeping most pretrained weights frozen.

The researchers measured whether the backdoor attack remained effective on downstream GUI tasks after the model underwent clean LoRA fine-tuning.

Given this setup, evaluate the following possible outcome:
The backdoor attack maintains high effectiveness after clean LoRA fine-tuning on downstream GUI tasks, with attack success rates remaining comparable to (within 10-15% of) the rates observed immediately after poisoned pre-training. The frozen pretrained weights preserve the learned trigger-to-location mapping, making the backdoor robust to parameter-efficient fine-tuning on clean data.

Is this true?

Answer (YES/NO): YES